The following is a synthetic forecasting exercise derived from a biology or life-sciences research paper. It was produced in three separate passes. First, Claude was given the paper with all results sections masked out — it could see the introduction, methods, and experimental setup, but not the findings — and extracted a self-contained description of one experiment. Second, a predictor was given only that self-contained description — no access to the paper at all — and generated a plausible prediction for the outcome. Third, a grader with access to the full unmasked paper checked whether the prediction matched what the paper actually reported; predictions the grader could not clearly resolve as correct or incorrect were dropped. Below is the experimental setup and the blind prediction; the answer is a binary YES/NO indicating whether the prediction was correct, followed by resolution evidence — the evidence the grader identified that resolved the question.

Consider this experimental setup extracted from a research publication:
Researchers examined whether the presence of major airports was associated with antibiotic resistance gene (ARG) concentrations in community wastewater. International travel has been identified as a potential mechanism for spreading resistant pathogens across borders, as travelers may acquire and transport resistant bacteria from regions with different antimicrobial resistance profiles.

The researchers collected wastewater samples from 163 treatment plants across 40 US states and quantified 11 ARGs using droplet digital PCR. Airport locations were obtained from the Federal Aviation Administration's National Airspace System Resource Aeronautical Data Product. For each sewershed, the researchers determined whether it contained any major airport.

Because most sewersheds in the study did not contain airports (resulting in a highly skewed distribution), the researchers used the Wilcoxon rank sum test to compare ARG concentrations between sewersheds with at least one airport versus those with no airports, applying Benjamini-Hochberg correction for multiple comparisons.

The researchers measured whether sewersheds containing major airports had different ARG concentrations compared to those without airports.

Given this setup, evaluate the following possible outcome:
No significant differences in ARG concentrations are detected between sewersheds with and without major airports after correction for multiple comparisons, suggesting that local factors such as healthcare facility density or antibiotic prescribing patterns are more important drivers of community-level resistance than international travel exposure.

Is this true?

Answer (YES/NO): NO